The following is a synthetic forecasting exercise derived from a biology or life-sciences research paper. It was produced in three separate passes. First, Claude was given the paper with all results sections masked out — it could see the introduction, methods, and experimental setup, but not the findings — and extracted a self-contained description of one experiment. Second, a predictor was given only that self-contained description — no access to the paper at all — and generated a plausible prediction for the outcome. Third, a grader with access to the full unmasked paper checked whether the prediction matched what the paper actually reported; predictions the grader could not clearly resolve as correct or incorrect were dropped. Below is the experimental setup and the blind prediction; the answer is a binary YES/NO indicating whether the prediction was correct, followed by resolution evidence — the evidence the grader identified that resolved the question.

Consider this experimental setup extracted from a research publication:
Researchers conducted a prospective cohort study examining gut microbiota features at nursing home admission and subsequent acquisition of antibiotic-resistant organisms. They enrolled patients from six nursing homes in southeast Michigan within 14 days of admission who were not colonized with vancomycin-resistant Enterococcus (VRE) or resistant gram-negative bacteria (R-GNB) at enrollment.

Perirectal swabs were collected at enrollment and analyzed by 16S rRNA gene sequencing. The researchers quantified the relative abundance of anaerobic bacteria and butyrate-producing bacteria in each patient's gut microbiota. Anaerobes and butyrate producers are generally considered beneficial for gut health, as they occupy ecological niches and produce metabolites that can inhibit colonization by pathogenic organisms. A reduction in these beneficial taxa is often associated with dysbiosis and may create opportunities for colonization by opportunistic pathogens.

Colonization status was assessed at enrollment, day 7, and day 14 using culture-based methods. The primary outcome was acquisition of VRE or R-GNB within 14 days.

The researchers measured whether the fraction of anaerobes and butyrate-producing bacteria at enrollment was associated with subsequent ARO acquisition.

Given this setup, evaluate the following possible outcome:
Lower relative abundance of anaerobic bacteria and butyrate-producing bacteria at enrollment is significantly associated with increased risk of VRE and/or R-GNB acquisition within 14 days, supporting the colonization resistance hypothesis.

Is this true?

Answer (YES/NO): NO